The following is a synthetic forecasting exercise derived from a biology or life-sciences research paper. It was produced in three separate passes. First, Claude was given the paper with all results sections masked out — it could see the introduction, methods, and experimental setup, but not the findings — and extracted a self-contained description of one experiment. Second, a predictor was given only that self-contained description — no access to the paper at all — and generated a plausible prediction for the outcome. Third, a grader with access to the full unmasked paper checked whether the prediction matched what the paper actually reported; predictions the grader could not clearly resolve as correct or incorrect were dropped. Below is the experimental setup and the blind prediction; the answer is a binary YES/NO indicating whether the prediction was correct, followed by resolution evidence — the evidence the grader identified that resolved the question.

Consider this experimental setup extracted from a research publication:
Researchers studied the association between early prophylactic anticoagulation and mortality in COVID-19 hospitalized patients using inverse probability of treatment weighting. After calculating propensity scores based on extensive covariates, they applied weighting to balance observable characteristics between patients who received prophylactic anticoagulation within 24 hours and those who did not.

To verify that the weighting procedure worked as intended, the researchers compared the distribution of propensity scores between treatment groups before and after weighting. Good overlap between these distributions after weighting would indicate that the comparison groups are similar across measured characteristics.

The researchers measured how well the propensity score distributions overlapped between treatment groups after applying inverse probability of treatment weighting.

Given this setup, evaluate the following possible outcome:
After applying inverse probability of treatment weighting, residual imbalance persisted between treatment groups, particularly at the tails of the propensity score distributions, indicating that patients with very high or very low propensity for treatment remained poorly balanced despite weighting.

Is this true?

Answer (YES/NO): NO